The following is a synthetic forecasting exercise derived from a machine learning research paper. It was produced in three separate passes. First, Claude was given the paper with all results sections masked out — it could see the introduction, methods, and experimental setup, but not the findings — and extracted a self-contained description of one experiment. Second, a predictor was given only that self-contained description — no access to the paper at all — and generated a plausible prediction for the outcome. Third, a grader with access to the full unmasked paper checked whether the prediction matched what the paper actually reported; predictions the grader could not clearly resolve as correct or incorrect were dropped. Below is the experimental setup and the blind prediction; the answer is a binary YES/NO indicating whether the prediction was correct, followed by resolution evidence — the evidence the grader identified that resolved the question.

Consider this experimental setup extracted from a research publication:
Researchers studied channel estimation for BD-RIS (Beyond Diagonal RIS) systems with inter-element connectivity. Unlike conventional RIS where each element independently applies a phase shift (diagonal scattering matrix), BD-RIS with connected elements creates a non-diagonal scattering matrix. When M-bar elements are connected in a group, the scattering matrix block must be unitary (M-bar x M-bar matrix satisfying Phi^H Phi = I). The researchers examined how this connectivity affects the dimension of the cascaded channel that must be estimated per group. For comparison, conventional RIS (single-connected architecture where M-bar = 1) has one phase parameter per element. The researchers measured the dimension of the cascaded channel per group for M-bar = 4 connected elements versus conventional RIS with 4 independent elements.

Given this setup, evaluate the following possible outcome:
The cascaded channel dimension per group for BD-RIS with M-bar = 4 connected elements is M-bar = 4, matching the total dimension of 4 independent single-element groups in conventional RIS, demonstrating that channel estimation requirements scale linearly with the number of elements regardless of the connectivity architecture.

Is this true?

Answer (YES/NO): NO